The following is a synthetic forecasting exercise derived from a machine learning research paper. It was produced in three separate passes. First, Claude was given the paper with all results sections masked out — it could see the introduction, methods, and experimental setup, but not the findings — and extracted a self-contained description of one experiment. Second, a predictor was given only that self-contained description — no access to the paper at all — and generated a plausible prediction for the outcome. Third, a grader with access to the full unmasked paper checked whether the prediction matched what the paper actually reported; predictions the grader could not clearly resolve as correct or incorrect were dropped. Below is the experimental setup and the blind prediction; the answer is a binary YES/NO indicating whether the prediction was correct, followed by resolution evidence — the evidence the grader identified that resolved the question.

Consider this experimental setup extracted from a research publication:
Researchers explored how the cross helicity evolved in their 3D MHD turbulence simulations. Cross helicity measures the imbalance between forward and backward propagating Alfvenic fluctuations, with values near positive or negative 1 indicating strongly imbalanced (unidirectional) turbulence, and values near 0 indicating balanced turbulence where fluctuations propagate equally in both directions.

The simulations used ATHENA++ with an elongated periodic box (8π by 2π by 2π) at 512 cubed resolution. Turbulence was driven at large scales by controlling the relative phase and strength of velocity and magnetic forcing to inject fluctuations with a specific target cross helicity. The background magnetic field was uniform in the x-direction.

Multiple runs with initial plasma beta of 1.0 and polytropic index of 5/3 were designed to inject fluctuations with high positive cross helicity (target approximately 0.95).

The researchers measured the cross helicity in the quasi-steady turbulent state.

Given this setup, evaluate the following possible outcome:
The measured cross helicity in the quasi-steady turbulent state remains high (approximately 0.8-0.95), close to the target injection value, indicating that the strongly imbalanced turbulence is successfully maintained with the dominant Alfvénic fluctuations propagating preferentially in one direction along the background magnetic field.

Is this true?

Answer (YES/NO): YES